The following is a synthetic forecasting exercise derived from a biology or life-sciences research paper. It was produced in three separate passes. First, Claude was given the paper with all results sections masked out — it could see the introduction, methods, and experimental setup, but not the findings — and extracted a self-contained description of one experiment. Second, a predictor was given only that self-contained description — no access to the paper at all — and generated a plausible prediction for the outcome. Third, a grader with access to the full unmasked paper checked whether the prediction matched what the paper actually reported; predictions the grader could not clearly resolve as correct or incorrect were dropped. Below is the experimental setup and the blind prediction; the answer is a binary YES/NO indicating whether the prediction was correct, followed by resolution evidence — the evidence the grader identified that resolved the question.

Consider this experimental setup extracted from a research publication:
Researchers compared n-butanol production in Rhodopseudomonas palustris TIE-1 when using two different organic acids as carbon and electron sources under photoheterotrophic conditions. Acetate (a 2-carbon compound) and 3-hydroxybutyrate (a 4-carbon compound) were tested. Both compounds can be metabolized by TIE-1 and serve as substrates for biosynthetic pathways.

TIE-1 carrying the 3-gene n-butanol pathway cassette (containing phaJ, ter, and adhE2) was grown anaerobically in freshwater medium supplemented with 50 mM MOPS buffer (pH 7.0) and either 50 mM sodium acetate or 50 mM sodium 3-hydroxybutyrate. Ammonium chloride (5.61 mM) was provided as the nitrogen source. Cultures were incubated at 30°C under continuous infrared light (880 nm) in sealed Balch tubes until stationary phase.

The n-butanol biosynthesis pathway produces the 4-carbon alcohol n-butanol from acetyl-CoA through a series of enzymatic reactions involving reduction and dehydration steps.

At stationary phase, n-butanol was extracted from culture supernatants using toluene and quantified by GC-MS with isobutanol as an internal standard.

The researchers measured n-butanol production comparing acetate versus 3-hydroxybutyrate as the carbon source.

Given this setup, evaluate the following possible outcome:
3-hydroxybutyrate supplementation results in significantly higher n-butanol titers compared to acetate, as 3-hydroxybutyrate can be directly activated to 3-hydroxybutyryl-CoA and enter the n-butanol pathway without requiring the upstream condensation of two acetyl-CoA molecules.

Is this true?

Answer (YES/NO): YES